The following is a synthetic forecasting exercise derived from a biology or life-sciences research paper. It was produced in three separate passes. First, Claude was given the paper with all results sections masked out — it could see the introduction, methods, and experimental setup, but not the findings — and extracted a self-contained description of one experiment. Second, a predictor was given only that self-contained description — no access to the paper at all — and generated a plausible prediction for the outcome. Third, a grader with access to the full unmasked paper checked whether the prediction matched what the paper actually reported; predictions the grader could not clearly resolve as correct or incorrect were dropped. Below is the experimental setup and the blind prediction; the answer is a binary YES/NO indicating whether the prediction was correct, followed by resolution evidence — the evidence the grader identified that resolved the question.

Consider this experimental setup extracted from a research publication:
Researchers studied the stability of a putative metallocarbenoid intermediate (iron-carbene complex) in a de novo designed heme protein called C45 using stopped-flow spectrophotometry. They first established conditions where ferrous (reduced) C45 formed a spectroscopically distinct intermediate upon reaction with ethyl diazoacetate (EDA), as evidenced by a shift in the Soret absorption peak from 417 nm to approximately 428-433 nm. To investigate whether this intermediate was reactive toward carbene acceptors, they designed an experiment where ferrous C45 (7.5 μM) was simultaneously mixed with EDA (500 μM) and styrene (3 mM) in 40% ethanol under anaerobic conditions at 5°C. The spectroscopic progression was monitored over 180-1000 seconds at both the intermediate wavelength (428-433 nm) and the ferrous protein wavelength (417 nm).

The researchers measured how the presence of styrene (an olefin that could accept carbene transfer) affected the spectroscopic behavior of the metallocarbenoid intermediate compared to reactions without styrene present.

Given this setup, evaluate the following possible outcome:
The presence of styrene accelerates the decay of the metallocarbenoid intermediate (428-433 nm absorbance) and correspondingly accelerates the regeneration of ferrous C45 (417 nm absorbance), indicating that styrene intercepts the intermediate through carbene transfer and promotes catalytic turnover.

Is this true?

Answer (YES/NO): YES